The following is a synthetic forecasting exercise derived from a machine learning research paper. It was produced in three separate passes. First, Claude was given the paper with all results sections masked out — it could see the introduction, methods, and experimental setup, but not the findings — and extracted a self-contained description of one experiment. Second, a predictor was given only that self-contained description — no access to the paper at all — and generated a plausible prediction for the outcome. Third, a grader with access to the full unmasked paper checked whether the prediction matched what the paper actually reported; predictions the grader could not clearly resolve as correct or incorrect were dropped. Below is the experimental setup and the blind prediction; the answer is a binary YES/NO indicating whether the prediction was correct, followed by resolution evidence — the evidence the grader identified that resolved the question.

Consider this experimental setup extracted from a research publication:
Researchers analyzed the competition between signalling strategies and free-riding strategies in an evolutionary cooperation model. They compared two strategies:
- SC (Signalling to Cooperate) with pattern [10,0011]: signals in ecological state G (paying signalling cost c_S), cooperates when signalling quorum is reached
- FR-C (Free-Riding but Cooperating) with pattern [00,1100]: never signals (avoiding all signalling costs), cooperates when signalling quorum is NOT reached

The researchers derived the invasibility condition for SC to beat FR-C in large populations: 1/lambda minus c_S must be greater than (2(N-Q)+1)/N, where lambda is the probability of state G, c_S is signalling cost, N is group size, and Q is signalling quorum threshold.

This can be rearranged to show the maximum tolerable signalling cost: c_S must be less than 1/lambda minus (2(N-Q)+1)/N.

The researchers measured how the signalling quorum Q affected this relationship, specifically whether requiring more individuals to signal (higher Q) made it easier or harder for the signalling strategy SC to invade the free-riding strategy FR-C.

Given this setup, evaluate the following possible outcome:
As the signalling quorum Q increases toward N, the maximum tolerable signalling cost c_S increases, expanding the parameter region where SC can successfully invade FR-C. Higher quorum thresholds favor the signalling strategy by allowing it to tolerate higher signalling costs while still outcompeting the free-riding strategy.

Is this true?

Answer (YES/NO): YES